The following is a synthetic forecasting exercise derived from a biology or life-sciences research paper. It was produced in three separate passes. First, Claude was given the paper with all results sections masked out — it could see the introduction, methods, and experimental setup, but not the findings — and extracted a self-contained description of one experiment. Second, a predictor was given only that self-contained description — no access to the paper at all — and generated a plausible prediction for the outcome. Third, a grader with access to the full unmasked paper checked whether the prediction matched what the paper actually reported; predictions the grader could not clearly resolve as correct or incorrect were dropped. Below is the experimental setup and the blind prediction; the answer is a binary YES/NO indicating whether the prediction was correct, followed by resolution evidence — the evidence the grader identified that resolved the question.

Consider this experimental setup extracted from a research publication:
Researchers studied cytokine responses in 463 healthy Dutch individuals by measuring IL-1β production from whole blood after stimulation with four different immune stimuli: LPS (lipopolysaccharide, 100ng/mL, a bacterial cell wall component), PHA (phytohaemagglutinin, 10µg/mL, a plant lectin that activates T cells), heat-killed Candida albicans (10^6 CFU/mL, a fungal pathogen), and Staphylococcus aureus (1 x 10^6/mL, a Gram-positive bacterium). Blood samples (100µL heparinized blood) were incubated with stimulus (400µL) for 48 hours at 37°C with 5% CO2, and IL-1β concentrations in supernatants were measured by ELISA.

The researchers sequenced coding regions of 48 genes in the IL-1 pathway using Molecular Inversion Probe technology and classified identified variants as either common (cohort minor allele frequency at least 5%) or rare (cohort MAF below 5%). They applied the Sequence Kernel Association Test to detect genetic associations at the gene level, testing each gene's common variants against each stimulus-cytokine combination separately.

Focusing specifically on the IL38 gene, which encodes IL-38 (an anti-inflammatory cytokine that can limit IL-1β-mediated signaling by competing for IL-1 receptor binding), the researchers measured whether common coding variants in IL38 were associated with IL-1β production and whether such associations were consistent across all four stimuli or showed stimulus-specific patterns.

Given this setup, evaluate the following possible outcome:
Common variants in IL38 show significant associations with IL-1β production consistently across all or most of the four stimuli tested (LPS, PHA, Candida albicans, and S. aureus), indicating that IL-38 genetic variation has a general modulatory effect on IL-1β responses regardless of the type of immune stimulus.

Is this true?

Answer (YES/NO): NO